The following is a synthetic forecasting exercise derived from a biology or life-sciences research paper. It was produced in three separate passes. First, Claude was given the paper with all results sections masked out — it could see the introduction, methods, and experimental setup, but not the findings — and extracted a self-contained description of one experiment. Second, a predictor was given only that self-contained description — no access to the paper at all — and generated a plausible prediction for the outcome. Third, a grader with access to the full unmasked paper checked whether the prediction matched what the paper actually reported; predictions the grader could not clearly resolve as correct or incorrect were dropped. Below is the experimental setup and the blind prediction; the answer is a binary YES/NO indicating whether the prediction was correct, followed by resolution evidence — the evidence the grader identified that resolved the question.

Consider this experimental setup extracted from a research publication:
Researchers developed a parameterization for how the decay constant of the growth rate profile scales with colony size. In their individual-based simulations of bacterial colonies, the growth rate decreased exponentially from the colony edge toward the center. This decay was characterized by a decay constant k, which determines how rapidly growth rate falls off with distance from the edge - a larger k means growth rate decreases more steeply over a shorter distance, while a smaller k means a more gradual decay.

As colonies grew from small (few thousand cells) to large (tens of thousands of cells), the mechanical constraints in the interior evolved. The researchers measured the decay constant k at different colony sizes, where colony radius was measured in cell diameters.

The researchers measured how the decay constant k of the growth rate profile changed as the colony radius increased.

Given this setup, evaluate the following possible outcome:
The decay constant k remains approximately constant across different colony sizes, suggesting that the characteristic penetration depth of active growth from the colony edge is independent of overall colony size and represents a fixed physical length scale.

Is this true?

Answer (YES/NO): YES